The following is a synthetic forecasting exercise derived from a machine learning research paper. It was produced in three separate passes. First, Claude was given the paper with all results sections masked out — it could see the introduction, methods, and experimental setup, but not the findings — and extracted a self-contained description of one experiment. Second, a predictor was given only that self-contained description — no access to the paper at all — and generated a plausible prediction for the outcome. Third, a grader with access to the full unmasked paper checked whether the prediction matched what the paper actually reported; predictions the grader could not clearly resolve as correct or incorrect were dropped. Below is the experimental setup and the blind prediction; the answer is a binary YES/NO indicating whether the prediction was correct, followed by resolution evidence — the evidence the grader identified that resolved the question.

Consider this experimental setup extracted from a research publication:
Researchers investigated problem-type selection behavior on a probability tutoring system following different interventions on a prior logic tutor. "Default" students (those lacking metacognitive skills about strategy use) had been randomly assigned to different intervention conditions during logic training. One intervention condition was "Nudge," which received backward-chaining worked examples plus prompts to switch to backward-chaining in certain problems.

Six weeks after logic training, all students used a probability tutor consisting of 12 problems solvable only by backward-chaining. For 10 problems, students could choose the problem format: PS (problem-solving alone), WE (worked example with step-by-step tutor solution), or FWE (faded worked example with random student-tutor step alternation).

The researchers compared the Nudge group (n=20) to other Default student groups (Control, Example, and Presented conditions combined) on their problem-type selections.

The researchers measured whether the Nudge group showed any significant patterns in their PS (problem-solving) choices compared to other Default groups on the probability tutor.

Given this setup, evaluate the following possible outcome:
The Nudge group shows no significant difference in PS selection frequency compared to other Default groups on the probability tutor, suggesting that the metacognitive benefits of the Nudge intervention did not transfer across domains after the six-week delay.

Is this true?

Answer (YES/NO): NO